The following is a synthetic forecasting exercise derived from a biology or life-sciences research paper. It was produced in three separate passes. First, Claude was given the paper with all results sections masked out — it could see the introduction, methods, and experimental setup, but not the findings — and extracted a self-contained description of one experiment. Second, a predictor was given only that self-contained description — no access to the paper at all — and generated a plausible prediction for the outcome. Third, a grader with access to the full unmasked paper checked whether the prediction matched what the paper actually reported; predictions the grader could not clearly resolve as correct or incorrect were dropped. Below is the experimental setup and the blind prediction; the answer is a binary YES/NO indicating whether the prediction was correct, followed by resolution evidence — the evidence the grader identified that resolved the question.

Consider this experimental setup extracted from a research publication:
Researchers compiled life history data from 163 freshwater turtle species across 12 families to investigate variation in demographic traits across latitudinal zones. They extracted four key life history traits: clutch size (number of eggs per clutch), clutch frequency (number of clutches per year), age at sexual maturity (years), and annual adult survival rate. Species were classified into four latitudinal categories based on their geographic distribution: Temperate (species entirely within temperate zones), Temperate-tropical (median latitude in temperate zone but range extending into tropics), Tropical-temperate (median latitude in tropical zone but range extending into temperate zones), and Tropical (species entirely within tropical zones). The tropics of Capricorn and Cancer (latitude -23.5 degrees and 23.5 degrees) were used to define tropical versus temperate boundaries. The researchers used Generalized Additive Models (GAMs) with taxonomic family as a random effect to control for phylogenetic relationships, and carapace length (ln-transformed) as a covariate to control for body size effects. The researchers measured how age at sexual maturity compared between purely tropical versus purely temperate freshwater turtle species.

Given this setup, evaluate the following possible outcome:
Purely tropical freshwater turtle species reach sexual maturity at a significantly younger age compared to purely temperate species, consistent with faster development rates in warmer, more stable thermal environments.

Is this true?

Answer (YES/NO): NO